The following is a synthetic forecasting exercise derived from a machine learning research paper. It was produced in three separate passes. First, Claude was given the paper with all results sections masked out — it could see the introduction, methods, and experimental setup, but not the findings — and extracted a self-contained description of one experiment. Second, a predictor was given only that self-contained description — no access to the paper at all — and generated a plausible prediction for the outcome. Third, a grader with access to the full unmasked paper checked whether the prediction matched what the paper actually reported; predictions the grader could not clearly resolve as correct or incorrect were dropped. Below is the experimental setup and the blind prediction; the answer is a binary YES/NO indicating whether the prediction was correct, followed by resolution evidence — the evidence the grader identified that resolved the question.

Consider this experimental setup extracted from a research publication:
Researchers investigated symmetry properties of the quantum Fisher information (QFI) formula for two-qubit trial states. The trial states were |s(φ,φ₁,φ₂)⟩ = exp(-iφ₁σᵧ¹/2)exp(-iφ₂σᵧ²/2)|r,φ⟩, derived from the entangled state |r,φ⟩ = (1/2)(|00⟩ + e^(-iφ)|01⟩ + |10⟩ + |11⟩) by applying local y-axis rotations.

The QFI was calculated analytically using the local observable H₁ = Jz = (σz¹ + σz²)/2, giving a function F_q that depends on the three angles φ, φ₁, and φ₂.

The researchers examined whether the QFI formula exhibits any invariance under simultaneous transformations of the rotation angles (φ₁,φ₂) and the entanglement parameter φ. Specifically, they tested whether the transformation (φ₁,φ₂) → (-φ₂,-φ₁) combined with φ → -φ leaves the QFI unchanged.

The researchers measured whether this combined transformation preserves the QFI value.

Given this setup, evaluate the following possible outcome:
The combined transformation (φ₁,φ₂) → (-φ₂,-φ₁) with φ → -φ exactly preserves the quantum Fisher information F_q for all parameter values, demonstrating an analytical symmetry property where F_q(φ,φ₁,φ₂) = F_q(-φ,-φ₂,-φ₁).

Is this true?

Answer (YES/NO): YES